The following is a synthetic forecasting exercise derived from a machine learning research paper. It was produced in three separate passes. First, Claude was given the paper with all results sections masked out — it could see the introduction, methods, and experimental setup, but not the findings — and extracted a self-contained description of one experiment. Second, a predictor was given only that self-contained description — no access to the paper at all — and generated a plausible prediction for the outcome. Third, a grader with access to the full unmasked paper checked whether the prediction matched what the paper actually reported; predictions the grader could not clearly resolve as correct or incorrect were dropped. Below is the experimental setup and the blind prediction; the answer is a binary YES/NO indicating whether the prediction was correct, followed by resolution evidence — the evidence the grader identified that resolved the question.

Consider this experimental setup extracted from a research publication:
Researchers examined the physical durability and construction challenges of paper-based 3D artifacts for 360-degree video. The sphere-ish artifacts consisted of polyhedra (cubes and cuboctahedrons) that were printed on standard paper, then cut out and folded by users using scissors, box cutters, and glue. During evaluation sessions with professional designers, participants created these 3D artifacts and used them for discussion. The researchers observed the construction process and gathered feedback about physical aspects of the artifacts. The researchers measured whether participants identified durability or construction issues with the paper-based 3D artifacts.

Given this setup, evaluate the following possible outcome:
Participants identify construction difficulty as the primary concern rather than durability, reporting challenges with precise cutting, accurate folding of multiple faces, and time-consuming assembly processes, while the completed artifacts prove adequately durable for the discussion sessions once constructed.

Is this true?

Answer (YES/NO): NO